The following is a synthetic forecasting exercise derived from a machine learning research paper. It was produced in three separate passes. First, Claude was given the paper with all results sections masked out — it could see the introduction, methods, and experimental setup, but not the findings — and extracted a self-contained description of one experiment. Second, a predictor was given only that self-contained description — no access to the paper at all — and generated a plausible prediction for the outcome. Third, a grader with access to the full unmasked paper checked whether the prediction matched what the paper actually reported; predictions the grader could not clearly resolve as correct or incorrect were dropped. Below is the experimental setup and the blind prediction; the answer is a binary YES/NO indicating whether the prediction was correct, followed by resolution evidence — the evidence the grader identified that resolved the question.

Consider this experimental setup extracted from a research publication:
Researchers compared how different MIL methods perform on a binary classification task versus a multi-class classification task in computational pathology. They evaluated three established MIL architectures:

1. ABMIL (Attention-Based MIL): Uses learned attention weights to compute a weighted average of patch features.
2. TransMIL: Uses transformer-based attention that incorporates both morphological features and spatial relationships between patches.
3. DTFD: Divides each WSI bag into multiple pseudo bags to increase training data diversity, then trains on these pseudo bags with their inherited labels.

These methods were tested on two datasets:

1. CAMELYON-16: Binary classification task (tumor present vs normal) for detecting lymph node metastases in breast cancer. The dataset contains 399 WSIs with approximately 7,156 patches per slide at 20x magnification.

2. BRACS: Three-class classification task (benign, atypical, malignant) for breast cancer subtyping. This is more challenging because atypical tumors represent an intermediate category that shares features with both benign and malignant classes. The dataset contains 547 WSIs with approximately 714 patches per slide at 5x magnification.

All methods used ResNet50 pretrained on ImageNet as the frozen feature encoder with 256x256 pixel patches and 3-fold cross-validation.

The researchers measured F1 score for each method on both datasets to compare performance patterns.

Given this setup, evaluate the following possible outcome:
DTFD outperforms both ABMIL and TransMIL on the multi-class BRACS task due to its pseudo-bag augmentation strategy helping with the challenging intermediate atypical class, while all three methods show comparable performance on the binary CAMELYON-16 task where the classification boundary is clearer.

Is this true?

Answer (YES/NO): YES